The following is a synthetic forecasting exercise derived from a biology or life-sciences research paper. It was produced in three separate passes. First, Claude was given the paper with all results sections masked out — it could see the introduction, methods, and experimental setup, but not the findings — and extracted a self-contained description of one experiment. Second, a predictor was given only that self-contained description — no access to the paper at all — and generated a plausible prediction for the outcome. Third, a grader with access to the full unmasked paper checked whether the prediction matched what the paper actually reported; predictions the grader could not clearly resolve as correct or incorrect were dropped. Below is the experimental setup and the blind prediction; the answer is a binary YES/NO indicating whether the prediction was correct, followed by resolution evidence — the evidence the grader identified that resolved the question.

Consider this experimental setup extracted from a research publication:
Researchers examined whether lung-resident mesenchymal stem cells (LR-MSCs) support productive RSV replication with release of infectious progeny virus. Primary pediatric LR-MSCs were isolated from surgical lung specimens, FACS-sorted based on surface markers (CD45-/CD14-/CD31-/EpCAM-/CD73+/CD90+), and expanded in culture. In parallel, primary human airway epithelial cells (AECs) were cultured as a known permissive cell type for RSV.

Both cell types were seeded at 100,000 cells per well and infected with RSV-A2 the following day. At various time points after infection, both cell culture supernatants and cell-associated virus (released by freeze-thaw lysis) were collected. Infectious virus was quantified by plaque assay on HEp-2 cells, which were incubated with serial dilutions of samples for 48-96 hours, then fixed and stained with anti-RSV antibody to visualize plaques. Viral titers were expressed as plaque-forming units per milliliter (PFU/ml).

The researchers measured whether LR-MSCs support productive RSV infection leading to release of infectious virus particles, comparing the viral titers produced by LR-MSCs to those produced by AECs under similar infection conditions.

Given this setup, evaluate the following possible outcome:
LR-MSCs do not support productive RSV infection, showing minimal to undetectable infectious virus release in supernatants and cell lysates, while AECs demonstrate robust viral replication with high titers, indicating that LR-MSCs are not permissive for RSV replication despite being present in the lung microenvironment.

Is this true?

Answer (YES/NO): NO